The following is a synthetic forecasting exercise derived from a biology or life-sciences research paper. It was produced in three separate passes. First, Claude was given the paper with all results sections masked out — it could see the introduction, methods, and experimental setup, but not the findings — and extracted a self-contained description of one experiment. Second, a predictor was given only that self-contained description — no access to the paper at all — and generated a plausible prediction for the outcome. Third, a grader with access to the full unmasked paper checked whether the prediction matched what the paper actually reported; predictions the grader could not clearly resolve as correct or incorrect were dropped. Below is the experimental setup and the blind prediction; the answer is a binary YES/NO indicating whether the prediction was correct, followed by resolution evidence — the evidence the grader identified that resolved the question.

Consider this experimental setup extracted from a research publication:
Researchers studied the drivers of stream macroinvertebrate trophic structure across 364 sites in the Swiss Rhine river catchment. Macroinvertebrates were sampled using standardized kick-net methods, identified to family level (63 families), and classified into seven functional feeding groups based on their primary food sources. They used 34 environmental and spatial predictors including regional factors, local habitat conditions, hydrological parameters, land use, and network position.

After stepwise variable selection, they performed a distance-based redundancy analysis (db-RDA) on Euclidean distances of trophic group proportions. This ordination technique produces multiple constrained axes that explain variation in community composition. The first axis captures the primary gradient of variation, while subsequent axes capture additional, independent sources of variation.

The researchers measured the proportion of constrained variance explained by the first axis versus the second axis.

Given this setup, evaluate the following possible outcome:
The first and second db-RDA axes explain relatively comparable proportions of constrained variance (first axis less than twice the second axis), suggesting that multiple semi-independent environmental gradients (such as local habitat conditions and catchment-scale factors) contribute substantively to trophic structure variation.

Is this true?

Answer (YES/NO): NO